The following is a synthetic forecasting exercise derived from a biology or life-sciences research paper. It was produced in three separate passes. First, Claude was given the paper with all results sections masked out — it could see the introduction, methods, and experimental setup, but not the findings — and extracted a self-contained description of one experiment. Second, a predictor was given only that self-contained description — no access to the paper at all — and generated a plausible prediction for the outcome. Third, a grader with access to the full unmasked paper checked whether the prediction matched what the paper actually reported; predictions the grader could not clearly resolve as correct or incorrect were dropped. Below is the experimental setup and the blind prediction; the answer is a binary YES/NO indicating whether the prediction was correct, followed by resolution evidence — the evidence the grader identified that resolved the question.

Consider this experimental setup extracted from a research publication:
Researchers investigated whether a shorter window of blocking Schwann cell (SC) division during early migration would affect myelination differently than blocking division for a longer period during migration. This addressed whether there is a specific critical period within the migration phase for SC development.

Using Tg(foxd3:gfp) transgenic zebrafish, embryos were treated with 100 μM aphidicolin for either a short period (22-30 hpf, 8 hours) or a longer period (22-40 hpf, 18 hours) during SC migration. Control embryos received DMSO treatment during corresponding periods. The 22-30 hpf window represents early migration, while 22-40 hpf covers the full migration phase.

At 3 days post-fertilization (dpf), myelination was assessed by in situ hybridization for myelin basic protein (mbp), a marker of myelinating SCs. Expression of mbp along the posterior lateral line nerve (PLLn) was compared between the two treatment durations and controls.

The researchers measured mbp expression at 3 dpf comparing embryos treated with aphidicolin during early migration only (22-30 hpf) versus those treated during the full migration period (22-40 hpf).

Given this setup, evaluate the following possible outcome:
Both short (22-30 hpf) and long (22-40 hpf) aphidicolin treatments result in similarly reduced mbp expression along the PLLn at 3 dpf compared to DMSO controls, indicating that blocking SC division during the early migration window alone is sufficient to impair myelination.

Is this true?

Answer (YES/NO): YES